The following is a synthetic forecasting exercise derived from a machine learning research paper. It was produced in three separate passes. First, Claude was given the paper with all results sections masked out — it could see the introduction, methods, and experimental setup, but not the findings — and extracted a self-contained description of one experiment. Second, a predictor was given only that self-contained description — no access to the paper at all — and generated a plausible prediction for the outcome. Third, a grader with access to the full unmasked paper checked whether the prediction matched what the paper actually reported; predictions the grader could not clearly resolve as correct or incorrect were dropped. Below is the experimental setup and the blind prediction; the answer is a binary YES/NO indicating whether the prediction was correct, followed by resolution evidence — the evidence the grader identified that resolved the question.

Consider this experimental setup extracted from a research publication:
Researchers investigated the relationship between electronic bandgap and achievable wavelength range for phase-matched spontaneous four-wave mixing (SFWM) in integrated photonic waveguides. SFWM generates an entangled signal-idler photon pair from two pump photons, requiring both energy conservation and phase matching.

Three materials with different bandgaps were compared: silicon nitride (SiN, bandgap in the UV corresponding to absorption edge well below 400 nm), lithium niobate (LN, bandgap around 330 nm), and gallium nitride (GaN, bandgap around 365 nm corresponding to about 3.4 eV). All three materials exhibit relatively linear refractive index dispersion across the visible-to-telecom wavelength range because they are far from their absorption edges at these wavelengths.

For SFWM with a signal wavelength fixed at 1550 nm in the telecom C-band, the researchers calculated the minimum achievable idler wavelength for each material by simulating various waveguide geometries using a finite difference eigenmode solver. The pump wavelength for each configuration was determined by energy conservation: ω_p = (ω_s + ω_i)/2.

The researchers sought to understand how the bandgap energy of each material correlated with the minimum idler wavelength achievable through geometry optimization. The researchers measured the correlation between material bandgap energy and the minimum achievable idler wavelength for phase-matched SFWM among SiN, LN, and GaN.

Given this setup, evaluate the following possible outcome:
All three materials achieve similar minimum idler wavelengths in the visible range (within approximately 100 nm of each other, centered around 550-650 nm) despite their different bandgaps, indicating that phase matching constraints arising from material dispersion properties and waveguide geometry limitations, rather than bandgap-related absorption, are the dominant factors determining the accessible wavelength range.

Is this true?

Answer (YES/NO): NO